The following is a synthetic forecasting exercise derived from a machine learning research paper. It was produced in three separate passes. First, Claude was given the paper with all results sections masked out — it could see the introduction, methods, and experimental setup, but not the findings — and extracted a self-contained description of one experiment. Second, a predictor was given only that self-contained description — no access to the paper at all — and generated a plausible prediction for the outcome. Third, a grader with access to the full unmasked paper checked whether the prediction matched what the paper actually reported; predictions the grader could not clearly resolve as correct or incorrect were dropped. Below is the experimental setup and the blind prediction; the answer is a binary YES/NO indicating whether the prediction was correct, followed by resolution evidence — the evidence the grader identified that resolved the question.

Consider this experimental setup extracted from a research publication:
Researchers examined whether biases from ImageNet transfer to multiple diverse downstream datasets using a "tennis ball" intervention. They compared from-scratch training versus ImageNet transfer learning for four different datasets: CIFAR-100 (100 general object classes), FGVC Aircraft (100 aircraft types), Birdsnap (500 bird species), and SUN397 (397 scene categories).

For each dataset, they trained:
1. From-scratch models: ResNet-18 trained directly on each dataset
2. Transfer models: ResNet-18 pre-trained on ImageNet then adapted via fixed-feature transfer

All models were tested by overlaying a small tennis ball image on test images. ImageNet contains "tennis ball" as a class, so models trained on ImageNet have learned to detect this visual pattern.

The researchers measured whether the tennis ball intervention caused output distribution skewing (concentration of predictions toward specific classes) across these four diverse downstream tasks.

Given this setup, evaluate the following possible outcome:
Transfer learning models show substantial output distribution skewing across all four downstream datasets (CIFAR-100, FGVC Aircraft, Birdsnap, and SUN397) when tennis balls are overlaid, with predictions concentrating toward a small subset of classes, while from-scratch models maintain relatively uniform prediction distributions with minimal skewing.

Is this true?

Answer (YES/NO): YES